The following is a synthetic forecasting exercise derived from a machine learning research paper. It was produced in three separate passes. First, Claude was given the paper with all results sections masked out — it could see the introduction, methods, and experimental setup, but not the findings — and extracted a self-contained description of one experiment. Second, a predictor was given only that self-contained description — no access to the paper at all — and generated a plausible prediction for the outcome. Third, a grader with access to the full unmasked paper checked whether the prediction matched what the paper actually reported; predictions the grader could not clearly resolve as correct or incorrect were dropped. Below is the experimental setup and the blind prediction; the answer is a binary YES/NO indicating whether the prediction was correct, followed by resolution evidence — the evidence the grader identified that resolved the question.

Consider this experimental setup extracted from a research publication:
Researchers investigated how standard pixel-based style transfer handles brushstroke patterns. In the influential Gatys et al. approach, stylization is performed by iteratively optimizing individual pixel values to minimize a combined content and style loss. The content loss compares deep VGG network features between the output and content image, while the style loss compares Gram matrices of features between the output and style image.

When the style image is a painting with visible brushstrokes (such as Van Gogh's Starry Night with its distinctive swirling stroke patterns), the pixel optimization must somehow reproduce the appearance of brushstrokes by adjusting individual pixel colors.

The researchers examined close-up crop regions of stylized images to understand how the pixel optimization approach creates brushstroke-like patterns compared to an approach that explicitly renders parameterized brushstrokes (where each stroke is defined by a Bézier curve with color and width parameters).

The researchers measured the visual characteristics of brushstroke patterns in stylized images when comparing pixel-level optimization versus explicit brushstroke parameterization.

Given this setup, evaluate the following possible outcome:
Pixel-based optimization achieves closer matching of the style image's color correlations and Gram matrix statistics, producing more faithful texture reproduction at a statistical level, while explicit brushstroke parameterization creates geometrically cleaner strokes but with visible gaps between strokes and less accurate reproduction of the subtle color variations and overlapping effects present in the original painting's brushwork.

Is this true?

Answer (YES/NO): NO